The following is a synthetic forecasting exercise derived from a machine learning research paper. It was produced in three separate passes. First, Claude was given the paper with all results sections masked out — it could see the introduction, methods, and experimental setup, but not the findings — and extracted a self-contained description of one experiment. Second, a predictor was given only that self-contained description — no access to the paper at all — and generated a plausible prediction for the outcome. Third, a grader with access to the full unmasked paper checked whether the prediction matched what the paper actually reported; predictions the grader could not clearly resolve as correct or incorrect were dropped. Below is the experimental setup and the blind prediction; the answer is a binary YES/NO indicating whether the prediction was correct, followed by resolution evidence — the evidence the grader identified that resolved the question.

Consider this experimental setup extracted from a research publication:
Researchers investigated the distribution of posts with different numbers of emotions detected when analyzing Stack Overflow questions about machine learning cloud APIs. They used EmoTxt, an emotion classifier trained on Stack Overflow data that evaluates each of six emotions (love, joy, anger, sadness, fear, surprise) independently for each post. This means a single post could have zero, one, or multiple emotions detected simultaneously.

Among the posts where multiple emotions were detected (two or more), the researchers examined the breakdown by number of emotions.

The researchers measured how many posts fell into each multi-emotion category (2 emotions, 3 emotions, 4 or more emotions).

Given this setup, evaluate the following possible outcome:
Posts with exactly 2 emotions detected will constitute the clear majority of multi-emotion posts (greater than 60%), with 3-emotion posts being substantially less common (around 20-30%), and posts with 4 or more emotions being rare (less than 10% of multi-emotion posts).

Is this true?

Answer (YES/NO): YES